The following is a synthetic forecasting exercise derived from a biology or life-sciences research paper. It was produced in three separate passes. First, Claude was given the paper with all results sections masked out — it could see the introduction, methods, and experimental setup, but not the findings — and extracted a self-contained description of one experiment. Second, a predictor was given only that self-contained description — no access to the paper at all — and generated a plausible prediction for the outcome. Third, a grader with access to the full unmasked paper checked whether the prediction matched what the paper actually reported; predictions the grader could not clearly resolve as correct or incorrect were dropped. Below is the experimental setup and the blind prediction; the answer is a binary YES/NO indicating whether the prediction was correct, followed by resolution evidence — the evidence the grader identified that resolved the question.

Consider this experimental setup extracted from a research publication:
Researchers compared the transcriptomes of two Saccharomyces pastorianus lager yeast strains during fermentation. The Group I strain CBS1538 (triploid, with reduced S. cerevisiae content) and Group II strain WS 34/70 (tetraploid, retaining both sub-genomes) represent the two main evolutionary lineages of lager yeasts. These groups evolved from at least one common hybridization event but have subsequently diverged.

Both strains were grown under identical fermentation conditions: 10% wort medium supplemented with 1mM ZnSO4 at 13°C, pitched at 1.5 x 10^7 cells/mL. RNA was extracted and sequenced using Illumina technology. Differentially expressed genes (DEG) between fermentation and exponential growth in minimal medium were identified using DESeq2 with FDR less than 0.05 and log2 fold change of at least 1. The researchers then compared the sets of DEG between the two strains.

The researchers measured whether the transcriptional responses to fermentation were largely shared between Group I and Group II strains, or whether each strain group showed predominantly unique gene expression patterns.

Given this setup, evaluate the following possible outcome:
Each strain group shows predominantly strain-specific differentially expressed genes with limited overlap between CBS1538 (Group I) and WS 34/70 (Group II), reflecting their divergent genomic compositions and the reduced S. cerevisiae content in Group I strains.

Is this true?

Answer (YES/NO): NO